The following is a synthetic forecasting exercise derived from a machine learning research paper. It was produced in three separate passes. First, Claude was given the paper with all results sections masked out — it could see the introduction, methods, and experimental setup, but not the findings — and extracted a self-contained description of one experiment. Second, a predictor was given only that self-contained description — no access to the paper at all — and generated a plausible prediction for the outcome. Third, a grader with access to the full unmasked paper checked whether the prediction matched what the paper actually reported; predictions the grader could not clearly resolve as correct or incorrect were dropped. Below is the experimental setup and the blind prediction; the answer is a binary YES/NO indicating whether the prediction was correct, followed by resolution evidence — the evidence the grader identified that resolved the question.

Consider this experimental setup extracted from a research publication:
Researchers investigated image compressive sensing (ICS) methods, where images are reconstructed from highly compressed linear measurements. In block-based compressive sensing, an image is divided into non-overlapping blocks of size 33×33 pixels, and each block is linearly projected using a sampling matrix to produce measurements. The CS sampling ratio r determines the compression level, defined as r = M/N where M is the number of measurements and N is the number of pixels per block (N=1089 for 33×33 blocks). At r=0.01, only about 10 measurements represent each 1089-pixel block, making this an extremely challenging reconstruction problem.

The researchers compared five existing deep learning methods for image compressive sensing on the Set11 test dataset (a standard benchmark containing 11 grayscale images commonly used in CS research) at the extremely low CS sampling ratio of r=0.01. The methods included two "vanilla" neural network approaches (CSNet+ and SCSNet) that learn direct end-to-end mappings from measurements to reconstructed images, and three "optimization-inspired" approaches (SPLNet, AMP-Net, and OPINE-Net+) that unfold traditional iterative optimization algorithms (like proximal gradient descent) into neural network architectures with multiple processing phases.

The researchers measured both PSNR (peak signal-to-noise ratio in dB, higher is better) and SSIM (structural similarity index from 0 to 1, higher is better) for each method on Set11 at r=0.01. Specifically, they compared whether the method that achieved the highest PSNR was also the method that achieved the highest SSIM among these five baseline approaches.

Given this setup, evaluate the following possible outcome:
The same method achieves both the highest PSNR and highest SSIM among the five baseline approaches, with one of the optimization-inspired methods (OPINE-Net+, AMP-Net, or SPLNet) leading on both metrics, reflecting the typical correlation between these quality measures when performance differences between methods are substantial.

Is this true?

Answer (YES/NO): NO